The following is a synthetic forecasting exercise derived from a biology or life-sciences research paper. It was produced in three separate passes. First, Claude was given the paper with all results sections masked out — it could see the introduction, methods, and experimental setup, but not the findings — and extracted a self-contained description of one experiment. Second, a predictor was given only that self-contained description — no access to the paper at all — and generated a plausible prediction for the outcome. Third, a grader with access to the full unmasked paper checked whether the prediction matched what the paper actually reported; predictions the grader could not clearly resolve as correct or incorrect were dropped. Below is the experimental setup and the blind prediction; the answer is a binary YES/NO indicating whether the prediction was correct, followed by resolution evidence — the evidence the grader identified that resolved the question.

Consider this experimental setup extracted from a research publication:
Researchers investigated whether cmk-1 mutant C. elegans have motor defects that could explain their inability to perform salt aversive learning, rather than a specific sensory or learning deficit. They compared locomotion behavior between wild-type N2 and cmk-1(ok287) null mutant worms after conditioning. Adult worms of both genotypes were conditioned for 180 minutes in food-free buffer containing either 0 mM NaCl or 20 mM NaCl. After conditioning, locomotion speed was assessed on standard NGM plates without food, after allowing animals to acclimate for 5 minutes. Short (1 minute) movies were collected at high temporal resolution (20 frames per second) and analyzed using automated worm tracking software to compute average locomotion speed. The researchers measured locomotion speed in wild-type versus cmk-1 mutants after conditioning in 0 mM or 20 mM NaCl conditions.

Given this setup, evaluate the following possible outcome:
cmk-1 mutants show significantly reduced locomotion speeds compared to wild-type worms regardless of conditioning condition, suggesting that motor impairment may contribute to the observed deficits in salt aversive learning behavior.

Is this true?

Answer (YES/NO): NO